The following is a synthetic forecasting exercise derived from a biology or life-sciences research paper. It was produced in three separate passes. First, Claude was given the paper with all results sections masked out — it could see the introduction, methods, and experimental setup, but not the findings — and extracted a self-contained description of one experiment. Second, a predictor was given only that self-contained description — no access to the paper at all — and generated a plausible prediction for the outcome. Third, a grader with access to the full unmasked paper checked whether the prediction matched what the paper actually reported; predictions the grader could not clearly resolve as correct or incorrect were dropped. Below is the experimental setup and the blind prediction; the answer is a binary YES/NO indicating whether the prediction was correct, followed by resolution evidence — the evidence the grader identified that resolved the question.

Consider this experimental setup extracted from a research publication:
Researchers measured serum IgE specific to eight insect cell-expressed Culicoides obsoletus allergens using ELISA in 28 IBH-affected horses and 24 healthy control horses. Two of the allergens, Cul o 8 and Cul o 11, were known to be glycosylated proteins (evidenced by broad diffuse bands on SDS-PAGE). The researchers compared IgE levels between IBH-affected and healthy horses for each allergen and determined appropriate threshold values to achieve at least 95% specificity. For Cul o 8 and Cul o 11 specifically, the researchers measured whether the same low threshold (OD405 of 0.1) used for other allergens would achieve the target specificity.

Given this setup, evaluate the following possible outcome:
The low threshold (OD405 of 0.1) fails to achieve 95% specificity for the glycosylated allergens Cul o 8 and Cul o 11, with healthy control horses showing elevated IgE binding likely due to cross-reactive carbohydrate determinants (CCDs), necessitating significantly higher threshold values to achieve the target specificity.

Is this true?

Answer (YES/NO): YES